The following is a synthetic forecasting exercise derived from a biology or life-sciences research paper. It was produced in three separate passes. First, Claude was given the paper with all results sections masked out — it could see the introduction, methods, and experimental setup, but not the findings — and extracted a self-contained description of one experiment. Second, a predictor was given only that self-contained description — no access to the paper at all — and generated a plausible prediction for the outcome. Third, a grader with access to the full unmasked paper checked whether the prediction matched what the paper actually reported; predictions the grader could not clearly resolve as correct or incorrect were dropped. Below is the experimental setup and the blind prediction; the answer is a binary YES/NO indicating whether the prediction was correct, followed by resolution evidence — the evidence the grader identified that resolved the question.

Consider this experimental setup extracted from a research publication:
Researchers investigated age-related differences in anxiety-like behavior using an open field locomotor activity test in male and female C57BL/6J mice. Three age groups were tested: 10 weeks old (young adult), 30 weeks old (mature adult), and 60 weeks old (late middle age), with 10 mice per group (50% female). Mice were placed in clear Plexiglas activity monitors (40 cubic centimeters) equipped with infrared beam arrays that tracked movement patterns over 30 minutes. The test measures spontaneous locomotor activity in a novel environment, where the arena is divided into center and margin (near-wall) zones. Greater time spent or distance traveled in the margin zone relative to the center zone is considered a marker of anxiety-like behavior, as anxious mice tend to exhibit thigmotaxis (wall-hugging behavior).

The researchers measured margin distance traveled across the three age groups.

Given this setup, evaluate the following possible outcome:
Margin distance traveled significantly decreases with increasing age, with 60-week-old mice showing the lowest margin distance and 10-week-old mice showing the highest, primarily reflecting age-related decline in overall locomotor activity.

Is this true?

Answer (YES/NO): NO